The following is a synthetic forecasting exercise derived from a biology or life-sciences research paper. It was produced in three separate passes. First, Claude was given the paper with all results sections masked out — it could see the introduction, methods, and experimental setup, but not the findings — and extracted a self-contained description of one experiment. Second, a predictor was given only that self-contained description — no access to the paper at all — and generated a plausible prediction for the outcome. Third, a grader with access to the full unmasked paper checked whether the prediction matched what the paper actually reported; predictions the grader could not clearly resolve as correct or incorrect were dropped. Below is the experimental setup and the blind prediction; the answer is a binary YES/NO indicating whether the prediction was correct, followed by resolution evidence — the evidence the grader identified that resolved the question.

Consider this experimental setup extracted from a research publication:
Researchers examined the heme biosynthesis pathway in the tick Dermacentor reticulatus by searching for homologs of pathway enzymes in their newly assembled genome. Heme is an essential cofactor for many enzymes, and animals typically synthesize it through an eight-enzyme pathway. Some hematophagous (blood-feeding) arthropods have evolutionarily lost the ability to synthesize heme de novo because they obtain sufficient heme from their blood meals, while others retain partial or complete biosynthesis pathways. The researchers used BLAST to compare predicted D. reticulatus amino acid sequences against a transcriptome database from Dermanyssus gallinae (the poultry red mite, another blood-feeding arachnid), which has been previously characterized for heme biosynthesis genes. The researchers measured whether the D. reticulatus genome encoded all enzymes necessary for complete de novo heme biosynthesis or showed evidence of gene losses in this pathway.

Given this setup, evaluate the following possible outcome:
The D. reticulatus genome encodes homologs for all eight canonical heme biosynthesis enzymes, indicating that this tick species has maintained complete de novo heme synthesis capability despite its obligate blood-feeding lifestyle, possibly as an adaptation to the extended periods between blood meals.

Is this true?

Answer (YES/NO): NO